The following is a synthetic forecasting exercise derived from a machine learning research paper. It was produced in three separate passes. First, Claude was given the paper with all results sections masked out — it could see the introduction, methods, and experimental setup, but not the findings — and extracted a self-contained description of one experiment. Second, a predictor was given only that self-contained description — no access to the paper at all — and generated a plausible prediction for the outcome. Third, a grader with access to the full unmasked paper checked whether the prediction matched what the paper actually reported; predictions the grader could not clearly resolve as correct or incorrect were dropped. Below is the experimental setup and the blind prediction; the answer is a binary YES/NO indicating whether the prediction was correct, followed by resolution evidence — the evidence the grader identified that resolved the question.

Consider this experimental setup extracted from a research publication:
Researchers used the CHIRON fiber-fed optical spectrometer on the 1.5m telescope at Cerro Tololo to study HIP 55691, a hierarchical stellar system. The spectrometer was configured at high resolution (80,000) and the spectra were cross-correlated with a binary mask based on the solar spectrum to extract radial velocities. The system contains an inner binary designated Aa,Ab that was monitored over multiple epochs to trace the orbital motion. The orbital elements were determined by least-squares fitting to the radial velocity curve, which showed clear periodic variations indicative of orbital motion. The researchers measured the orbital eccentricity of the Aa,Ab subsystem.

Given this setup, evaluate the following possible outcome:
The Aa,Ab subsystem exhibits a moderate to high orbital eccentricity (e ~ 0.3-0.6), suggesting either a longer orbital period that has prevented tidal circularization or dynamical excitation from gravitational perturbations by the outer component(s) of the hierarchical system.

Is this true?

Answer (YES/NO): NO